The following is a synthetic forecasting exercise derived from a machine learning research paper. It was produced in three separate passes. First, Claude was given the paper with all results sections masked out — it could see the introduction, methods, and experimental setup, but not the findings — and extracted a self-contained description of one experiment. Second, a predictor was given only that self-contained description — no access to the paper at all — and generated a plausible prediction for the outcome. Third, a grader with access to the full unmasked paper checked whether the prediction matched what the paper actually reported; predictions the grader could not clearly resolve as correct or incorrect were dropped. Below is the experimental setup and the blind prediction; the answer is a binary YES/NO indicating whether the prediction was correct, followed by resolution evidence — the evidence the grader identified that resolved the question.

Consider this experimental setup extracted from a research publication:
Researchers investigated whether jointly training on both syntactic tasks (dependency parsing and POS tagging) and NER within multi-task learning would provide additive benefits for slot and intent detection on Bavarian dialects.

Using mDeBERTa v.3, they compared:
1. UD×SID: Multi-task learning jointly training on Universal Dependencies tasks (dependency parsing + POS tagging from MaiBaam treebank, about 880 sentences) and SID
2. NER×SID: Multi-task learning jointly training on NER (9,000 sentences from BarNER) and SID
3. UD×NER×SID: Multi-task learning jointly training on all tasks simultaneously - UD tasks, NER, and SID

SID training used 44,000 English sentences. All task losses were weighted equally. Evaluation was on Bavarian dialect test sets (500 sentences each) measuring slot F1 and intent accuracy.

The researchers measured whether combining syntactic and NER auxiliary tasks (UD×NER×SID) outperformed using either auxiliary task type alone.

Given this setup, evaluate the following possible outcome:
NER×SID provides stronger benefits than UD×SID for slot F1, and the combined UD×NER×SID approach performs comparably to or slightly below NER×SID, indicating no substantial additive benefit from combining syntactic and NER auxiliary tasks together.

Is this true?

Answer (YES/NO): NO